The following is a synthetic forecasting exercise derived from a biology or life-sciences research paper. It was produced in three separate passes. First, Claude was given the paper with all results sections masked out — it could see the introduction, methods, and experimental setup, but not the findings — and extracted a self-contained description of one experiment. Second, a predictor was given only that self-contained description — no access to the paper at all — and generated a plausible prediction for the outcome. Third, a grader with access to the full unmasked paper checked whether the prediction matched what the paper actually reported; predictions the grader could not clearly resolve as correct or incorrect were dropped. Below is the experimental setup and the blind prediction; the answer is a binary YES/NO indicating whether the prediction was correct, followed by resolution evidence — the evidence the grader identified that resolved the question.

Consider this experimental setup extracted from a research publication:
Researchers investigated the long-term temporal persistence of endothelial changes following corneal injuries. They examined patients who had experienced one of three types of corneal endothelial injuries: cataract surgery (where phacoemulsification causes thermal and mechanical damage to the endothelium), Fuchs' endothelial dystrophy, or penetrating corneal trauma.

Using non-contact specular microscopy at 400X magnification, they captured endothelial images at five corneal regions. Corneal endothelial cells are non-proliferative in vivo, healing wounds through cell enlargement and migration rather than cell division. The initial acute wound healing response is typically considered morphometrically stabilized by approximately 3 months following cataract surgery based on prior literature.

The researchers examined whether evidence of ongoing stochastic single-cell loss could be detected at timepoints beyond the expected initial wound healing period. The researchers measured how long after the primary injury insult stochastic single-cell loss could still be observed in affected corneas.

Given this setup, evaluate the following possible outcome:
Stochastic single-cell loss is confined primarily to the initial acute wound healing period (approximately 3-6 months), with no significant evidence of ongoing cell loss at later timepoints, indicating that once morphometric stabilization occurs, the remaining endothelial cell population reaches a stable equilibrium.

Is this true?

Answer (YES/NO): NO